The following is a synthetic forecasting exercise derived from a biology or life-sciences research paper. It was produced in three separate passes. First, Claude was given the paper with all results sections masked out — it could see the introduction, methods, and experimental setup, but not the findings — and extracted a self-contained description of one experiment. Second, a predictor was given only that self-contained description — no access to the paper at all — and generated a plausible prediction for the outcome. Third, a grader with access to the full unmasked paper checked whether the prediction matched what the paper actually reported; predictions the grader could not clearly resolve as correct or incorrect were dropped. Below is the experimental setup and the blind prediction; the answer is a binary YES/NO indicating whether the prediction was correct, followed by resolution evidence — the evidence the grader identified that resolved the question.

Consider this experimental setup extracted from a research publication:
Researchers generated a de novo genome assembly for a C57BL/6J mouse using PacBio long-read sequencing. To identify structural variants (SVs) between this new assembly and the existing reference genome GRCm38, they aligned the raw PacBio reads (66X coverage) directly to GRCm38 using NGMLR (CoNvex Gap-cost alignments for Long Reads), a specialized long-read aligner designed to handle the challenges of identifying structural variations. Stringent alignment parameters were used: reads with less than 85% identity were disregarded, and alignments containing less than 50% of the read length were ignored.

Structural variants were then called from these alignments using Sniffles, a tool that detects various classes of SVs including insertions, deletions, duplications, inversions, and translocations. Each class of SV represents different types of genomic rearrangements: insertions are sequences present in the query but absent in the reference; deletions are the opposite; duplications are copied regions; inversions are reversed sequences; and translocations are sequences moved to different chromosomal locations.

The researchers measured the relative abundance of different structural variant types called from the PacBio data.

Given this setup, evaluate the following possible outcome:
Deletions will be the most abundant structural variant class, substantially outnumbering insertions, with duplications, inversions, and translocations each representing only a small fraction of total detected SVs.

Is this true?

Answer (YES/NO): NO